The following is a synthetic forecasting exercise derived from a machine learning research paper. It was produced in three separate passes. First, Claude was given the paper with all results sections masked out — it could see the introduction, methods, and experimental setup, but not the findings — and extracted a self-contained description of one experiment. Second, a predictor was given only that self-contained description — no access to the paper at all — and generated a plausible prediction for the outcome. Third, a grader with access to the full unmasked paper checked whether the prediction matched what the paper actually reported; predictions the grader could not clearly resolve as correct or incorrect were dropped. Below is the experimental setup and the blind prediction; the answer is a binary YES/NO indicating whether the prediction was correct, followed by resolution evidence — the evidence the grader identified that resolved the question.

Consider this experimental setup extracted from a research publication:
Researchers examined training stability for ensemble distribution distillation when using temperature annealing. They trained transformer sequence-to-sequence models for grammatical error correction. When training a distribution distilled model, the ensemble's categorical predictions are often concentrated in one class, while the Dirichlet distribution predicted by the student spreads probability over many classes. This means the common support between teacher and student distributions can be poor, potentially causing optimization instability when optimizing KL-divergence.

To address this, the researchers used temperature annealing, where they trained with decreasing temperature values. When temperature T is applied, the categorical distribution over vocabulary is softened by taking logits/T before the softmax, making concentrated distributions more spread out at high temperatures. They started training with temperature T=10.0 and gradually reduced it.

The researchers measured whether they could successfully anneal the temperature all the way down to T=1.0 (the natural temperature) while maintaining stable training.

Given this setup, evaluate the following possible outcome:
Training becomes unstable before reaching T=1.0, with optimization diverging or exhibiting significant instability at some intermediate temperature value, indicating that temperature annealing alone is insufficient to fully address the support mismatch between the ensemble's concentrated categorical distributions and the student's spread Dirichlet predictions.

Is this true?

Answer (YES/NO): YES